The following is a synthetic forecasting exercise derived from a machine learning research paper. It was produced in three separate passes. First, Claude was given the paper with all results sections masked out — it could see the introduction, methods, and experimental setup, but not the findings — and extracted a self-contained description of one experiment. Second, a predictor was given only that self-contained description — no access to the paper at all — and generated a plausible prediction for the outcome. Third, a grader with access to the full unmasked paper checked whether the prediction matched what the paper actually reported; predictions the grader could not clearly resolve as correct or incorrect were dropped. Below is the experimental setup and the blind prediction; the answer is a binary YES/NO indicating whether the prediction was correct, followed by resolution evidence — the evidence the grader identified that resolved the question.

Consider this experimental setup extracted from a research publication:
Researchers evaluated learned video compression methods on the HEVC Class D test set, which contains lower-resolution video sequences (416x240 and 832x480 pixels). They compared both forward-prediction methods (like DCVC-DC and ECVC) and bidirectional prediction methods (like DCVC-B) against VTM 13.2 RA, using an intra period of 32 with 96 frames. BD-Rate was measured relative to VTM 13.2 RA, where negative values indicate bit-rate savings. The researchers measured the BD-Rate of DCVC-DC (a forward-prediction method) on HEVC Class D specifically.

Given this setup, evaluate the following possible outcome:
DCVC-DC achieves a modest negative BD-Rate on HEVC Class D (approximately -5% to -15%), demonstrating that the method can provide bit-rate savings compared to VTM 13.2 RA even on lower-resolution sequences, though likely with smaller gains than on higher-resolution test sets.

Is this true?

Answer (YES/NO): NO